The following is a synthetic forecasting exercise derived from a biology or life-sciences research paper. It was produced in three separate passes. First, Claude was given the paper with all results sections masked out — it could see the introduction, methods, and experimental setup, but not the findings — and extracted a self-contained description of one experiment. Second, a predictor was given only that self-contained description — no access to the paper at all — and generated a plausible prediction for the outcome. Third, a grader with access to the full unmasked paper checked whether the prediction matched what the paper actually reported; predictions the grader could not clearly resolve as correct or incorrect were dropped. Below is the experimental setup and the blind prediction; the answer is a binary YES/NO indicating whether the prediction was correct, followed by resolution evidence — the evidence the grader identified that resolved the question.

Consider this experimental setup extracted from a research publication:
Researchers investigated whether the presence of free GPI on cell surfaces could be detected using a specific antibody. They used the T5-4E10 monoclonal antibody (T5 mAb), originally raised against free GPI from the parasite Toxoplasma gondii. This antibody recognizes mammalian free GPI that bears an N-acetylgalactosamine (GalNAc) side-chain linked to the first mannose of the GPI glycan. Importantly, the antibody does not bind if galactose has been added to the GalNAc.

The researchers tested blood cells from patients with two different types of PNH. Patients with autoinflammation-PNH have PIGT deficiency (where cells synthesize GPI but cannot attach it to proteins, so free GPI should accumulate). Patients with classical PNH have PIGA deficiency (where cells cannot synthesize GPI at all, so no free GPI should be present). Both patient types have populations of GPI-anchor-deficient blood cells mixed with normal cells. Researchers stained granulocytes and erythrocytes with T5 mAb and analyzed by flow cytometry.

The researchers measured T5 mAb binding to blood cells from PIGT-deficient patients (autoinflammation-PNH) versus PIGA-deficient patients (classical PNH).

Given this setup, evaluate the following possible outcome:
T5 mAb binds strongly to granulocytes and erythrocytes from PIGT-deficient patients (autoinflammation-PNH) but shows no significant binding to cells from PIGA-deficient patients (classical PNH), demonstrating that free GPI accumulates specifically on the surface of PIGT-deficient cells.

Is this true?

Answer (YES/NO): YES